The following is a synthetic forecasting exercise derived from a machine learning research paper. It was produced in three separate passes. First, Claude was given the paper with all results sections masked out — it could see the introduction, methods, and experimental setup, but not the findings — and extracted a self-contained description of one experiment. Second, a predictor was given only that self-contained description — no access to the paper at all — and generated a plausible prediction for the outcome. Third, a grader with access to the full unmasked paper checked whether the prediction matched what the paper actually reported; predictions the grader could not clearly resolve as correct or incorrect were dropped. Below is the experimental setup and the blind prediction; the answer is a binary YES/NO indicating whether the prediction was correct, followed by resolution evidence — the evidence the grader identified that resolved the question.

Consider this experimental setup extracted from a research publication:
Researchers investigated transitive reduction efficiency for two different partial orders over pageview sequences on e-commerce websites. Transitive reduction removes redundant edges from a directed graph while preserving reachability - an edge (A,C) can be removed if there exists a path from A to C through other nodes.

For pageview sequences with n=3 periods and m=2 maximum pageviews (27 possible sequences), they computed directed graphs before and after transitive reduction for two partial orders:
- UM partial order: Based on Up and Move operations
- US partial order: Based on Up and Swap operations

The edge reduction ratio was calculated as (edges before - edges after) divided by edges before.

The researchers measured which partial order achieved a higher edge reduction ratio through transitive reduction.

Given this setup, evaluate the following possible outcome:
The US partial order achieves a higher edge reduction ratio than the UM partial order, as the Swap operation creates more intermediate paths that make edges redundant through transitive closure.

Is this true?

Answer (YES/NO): NO